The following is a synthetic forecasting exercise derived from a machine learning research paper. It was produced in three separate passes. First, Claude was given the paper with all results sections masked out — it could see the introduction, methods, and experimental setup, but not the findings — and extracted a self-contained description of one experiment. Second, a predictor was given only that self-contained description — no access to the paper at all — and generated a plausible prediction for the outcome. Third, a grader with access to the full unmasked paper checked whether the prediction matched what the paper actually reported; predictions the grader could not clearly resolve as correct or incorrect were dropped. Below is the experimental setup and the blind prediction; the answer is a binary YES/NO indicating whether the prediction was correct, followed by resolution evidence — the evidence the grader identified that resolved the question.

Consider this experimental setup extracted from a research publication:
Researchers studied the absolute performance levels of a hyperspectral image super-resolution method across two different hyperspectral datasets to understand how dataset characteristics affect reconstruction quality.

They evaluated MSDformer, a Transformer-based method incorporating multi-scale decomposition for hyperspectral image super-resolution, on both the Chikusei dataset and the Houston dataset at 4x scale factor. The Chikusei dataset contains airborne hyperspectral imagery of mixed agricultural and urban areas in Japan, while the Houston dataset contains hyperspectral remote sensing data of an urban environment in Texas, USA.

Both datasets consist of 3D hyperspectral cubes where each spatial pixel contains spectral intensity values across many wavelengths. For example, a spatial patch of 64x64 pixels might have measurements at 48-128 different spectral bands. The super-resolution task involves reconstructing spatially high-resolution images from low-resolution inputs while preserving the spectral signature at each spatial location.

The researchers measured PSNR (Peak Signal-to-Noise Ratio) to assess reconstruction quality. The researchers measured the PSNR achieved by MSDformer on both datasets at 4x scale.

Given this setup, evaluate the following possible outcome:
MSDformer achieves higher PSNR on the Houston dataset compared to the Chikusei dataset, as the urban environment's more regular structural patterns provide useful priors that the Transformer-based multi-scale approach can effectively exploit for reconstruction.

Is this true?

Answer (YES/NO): YES